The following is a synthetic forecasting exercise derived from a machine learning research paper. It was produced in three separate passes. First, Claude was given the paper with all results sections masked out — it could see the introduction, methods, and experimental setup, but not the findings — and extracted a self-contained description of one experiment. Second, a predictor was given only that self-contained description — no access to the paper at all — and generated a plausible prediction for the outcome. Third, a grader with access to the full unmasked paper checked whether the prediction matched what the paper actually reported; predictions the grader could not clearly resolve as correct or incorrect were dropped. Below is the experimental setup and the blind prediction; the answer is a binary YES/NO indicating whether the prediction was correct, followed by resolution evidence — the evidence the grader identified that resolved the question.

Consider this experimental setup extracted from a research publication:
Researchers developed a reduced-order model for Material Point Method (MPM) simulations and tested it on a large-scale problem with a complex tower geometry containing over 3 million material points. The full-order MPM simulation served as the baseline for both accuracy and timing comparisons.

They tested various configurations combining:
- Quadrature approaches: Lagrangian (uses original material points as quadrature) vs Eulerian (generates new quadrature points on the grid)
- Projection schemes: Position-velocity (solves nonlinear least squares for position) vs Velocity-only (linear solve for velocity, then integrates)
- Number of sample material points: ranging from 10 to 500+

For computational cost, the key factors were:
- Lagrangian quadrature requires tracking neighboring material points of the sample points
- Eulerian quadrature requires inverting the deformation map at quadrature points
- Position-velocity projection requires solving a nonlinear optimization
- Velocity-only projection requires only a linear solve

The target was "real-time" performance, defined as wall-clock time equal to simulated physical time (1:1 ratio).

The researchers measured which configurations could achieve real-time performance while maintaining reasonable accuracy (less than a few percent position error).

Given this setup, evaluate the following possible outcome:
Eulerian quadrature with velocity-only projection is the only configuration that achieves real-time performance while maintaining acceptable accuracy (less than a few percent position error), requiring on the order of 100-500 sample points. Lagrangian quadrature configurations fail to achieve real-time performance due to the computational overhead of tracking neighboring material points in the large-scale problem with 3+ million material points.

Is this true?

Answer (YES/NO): NO